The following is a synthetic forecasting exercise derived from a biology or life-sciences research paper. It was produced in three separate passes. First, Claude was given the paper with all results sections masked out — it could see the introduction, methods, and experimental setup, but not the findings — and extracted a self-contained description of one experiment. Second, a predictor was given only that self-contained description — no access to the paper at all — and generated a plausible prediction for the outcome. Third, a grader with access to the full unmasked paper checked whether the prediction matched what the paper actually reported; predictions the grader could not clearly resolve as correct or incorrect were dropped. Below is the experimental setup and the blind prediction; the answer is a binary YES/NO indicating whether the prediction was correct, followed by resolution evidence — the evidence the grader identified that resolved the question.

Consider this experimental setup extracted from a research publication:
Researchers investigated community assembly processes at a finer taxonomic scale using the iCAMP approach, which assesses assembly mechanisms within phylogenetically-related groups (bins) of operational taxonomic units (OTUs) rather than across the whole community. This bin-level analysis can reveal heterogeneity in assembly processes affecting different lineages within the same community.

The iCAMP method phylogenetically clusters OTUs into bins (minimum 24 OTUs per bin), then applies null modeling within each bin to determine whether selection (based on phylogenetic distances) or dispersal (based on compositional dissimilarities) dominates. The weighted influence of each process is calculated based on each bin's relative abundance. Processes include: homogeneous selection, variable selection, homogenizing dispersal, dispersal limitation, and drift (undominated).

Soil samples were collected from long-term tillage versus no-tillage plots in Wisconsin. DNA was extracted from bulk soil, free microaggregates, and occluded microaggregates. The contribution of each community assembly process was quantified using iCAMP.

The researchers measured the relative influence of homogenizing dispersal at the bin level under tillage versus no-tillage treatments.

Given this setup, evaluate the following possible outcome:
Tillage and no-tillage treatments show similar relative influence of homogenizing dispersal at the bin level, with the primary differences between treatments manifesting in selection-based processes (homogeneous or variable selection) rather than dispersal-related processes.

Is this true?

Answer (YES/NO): NO